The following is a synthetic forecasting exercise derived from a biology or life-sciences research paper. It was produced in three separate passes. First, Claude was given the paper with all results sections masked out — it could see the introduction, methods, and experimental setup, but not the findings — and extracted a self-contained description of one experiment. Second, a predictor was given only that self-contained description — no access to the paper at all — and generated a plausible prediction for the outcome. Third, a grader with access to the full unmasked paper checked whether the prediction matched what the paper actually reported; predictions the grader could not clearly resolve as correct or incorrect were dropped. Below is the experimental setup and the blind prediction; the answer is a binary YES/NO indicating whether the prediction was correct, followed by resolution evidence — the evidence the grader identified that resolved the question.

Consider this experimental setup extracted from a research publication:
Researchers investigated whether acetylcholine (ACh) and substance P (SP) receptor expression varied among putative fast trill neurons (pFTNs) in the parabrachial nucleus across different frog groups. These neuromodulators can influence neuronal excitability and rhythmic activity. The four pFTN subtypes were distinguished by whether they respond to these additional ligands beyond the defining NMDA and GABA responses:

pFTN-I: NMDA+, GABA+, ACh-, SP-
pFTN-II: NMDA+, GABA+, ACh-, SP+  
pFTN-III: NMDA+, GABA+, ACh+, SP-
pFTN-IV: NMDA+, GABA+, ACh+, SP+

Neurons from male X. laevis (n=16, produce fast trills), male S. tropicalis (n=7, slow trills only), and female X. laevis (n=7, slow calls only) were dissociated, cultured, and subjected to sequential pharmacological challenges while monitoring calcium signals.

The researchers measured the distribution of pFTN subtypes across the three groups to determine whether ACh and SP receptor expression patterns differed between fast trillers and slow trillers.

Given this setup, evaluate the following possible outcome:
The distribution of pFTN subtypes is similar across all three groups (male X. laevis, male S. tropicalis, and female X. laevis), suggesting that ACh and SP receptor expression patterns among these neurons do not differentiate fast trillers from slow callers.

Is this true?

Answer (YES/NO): NO